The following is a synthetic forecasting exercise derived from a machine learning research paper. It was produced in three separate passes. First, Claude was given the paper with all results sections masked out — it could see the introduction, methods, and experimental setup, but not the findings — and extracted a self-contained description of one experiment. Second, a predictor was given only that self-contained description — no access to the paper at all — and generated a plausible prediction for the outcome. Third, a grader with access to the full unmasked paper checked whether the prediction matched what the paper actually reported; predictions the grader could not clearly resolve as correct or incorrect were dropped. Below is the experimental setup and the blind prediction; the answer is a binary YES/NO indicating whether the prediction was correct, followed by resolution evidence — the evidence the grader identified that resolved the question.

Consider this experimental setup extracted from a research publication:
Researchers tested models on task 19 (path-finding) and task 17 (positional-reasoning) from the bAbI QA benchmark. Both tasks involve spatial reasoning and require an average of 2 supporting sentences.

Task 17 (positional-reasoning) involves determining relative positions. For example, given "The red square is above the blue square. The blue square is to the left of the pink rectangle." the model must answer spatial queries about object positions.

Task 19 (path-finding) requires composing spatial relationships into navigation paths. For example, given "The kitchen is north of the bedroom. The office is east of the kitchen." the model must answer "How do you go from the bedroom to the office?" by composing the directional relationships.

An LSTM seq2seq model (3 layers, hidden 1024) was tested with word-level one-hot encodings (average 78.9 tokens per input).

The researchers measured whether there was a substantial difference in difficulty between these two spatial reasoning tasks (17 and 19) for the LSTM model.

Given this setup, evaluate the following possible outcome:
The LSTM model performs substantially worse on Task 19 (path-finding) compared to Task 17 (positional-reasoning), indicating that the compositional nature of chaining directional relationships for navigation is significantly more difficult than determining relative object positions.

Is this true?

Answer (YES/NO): YES